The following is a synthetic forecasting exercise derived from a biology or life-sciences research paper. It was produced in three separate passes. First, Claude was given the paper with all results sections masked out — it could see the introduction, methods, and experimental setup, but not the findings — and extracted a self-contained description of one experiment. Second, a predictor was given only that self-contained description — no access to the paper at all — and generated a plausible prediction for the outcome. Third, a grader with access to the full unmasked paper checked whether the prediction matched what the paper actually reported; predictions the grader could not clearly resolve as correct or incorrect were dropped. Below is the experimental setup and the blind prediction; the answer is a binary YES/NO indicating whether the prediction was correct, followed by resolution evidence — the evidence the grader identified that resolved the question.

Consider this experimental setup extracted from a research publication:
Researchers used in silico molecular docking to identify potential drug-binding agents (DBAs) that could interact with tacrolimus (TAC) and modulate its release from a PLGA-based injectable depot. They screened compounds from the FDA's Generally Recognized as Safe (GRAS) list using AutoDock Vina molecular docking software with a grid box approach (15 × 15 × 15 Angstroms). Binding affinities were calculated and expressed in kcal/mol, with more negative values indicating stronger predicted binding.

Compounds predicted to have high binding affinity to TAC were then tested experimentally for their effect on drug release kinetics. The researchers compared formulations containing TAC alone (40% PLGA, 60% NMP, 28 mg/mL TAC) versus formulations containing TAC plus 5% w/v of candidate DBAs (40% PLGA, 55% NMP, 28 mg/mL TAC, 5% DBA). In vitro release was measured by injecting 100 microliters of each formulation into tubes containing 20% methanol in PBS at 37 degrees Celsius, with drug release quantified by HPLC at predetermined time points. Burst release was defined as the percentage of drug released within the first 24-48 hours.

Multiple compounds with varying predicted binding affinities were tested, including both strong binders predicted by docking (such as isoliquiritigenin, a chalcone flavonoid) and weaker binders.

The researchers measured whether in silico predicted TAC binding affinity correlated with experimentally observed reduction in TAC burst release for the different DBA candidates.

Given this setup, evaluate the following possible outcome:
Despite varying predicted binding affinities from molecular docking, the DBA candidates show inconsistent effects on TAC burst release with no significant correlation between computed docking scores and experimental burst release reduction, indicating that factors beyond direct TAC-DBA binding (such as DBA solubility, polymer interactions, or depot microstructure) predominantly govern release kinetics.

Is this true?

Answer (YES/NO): NO